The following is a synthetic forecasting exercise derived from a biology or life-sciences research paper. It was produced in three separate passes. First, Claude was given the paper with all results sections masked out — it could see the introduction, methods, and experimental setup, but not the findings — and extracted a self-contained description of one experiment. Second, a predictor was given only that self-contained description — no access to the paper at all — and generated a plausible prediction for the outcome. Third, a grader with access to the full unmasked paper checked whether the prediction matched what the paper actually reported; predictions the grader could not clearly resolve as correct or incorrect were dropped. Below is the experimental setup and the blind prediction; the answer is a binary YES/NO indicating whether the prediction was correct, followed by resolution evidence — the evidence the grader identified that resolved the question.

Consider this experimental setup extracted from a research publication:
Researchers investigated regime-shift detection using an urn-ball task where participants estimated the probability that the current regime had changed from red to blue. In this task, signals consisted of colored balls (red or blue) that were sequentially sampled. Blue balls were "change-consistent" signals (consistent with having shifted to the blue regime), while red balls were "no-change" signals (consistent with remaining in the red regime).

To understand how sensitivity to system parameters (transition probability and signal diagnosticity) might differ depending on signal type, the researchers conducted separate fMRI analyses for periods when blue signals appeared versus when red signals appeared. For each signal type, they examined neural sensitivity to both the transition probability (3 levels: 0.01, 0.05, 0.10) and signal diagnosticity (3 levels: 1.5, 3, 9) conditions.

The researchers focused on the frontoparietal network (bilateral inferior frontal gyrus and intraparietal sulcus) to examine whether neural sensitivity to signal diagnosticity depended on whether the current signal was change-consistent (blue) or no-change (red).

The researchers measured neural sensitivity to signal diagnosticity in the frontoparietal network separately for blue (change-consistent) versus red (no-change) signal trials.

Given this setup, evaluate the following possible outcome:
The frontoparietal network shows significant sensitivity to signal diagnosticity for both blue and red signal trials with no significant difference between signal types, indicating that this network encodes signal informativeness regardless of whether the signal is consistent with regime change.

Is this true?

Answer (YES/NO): NO